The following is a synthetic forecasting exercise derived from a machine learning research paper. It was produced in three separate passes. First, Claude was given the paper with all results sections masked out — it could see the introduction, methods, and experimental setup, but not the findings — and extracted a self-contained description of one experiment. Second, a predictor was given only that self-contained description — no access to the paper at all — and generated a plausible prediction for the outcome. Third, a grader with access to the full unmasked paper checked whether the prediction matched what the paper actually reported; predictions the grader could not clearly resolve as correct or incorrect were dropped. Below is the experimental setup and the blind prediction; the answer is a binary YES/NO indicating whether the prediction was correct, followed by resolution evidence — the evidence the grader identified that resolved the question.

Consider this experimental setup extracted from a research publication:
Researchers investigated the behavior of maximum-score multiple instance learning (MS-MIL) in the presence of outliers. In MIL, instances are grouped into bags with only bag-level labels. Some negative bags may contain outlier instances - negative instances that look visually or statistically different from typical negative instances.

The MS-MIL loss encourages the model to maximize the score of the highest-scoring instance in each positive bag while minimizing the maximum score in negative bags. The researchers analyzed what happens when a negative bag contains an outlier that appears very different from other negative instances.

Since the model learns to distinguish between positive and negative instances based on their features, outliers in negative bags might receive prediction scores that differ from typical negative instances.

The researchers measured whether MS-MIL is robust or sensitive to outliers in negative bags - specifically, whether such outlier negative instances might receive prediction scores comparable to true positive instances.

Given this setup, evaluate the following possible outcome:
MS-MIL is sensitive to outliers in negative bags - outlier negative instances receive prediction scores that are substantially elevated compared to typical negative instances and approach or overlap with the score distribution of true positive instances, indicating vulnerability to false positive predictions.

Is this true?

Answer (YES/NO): YES